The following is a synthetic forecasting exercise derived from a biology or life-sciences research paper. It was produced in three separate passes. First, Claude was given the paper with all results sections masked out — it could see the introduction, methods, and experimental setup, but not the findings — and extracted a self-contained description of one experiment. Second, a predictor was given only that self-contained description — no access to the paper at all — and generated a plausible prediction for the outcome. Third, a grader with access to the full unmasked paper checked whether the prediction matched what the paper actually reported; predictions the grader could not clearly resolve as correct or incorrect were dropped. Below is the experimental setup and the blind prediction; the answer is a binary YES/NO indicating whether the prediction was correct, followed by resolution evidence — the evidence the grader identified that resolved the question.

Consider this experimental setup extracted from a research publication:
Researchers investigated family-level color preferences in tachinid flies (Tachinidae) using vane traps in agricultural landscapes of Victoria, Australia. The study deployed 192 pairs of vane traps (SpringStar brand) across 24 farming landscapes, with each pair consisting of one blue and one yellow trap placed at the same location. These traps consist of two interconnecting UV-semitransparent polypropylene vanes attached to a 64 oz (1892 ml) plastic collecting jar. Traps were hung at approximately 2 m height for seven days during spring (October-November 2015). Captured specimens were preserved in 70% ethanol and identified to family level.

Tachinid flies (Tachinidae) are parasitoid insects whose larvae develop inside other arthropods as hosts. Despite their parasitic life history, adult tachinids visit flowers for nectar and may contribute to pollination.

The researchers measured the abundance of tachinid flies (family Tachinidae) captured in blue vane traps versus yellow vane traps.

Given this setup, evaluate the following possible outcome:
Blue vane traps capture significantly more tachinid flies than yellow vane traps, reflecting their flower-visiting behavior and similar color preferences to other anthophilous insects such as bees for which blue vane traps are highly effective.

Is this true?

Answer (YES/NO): NO